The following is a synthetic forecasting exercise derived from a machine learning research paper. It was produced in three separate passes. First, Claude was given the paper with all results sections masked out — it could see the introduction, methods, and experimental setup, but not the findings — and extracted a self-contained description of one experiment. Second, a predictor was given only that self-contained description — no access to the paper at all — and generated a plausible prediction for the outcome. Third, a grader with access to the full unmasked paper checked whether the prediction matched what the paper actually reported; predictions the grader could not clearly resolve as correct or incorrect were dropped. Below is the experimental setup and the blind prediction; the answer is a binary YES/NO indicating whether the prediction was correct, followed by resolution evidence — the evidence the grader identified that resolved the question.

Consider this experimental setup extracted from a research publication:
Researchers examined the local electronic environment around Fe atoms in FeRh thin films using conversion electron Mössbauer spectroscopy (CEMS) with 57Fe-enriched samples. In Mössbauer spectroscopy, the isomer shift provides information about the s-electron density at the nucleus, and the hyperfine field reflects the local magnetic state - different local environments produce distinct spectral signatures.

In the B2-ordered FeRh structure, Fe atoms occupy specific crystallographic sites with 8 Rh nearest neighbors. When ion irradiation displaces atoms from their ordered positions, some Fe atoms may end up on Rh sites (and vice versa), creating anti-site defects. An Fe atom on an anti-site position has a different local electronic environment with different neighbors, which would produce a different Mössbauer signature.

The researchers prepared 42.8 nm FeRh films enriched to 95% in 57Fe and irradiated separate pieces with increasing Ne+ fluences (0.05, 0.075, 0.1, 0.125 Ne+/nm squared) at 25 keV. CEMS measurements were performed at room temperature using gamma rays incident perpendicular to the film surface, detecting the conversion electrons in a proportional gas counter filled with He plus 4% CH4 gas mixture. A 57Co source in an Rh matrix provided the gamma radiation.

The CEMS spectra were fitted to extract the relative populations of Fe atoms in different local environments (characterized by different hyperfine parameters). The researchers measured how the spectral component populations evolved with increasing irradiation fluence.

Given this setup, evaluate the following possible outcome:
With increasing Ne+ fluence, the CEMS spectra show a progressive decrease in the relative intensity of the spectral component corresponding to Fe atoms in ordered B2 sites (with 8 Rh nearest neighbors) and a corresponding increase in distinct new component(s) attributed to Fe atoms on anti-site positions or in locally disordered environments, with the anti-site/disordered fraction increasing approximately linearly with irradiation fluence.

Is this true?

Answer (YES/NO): NO